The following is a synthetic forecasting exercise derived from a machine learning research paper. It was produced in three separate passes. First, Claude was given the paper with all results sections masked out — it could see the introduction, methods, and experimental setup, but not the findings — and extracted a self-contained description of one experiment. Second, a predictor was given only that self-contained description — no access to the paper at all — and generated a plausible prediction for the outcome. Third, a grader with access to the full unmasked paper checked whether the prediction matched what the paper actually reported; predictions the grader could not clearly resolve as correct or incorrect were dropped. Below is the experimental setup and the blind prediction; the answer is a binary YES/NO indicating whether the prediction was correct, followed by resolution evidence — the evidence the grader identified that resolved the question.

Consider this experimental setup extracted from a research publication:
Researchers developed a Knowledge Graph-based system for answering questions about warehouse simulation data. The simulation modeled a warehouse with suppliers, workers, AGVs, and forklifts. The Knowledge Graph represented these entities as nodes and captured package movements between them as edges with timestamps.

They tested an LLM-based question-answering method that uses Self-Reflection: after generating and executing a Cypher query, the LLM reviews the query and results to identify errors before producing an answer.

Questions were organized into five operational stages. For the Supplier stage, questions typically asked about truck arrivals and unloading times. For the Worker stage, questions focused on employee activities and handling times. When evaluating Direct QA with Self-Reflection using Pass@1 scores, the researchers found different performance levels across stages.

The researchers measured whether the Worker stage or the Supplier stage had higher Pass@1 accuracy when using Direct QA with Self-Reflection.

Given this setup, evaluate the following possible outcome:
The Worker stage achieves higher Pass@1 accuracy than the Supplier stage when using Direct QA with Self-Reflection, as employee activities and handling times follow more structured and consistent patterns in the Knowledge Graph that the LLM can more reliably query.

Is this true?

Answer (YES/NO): NO